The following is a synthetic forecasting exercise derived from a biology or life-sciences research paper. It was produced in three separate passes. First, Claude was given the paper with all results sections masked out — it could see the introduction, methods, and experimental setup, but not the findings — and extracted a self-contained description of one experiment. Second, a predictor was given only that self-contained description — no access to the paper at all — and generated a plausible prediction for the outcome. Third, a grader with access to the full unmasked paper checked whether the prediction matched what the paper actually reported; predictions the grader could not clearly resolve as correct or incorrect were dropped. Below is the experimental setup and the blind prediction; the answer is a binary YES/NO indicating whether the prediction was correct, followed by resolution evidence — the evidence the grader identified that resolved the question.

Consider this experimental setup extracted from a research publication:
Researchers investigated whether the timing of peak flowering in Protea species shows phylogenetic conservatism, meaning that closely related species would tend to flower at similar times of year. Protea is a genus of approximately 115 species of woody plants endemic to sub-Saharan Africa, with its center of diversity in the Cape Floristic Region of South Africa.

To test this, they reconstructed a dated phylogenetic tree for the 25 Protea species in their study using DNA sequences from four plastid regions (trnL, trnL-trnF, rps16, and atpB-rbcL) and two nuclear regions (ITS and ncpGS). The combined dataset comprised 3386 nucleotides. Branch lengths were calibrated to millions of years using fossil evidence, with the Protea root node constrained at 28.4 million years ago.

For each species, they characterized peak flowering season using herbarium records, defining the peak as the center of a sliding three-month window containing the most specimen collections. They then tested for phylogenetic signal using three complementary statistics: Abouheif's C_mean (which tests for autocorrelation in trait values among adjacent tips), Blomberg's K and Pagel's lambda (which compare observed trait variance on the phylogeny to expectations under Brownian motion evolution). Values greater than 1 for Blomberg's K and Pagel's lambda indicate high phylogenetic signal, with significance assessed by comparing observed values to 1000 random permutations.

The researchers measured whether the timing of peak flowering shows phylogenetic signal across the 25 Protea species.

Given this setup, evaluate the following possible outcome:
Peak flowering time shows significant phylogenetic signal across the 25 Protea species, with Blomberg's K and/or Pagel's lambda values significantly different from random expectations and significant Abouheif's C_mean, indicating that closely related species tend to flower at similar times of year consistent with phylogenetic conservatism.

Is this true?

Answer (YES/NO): NO